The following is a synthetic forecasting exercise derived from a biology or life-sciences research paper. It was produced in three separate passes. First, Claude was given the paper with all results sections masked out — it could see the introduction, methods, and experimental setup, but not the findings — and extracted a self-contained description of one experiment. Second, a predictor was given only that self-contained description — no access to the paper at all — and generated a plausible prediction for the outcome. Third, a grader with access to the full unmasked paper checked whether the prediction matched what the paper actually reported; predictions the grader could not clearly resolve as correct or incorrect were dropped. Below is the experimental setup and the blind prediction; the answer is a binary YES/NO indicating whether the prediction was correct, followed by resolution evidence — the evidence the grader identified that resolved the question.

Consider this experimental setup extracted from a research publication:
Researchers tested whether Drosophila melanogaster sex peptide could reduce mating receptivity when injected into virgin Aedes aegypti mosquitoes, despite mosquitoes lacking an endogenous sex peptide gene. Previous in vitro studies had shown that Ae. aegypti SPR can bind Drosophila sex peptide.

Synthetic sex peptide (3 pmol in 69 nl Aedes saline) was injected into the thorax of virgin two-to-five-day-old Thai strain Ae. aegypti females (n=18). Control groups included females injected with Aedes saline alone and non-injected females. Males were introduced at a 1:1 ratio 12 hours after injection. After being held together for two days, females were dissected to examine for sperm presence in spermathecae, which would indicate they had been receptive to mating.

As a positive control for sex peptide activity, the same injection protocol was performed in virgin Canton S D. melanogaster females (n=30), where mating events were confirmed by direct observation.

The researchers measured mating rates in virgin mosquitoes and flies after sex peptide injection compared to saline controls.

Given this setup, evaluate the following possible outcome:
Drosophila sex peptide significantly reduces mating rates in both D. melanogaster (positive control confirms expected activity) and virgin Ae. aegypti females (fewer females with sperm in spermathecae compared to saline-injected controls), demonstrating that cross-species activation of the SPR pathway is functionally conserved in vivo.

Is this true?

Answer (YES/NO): NO